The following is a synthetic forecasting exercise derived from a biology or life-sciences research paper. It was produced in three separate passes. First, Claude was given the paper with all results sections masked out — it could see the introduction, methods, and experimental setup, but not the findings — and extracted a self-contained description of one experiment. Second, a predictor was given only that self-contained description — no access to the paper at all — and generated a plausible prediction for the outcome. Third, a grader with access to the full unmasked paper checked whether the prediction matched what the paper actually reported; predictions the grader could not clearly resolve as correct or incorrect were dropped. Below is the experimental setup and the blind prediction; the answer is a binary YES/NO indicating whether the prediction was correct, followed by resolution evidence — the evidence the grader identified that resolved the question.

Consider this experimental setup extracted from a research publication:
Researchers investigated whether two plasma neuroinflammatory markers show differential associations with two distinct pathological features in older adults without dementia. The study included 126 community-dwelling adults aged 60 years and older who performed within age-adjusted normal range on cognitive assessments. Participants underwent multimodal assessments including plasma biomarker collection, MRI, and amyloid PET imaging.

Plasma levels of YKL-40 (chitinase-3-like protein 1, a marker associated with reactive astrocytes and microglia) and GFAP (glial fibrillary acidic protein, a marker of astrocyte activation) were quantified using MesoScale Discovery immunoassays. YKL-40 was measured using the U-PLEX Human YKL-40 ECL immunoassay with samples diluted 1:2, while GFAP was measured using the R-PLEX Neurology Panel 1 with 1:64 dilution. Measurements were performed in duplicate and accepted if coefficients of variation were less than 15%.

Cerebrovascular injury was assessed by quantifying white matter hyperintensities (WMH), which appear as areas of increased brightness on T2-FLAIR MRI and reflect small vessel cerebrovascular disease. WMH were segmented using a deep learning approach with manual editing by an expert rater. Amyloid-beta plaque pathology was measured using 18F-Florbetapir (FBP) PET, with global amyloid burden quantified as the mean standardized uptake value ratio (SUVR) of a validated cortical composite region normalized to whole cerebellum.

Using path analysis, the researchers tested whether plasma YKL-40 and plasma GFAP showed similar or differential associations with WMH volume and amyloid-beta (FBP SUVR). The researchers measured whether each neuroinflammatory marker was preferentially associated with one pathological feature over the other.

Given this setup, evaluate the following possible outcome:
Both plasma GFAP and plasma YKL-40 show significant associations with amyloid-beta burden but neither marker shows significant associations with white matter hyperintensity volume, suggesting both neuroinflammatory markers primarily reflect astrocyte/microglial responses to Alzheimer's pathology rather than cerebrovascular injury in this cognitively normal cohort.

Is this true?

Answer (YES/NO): NO